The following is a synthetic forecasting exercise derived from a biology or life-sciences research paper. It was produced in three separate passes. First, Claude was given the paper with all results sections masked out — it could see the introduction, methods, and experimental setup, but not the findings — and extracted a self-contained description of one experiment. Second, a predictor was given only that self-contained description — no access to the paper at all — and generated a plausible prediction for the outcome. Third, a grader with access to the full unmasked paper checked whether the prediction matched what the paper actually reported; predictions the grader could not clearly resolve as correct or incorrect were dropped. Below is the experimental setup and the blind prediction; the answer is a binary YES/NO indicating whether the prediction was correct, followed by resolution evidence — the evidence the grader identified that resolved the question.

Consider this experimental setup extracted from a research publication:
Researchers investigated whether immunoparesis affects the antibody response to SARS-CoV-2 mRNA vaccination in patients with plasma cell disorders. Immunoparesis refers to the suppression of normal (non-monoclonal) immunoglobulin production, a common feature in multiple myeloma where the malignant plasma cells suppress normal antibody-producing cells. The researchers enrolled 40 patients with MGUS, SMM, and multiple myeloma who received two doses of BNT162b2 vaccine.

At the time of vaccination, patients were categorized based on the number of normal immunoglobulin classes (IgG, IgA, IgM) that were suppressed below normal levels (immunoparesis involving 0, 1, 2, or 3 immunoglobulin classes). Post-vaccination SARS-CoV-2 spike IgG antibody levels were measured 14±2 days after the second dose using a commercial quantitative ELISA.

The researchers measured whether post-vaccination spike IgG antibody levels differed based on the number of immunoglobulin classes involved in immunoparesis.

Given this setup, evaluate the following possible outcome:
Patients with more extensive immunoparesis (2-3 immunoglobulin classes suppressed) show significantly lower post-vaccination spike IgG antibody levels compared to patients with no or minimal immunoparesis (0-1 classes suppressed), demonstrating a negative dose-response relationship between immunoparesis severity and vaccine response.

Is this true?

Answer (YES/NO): YES